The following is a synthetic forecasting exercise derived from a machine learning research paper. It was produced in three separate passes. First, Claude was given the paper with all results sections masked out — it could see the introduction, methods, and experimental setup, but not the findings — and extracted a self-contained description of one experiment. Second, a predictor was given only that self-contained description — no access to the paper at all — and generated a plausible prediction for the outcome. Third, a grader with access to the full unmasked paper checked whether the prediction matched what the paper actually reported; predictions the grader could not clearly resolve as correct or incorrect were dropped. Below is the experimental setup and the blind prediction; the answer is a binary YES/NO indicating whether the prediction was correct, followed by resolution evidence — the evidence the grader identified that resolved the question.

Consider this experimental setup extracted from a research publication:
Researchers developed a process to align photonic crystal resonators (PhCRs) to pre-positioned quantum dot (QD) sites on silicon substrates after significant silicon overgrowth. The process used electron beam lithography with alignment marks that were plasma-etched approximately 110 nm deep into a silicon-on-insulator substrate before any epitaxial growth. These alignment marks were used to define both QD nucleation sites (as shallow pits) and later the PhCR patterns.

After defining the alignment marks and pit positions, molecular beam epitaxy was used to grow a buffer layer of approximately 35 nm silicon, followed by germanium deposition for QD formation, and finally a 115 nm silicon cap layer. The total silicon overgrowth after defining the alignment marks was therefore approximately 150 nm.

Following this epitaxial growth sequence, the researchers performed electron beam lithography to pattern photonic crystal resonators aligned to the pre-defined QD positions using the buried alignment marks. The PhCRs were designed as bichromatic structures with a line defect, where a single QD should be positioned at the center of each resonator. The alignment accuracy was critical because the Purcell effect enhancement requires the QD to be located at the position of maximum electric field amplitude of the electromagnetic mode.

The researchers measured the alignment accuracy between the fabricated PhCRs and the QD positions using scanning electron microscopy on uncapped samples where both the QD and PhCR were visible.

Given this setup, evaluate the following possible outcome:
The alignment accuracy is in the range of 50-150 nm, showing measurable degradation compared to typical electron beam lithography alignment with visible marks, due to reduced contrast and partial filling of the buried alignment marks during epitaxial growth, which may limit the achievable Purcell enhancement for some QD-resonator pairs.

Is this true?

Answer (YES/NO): NO